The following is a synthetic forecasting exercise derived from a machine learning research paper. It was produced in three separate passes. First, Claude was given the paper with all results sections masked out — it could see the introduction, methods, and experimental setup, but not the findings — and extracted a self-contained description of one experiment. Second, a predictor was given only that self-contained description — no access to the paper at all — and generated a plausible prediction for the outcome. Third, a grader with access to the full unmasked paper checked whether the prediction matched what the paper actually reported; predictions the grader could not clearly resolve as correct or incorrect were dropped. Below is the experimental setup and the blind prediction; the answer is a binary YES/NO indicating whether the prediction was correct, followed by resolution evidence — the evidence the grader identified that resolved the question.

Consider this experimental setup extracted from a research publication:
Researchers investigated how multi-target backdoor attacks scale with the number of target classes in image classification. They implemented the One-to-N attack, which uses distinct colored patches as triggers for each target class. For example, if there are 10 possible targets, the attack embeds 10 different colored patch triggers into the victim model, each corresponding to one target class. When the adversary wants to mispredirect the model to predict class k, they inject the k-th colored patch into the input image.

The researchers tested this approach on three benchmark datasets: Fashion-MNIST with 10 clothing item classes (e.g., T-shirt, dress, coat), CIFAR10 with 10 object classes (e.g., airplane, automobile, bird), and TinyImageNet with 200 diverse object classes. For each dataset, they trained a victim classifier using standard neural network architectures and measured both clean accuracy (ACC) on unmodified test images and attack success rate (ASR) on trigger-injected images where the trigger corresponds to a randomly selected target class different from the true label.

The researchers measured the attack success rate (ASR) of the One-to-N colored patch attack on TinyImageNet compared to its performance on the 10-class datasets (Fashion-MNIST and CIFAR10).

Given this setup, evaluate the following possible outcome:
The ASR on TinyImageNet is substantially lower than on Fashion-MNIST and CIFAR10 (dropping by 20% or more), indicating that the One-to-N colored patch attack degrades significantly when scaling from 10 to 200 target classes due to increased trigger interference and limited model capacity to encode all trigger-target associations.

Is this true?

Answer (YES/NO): YES